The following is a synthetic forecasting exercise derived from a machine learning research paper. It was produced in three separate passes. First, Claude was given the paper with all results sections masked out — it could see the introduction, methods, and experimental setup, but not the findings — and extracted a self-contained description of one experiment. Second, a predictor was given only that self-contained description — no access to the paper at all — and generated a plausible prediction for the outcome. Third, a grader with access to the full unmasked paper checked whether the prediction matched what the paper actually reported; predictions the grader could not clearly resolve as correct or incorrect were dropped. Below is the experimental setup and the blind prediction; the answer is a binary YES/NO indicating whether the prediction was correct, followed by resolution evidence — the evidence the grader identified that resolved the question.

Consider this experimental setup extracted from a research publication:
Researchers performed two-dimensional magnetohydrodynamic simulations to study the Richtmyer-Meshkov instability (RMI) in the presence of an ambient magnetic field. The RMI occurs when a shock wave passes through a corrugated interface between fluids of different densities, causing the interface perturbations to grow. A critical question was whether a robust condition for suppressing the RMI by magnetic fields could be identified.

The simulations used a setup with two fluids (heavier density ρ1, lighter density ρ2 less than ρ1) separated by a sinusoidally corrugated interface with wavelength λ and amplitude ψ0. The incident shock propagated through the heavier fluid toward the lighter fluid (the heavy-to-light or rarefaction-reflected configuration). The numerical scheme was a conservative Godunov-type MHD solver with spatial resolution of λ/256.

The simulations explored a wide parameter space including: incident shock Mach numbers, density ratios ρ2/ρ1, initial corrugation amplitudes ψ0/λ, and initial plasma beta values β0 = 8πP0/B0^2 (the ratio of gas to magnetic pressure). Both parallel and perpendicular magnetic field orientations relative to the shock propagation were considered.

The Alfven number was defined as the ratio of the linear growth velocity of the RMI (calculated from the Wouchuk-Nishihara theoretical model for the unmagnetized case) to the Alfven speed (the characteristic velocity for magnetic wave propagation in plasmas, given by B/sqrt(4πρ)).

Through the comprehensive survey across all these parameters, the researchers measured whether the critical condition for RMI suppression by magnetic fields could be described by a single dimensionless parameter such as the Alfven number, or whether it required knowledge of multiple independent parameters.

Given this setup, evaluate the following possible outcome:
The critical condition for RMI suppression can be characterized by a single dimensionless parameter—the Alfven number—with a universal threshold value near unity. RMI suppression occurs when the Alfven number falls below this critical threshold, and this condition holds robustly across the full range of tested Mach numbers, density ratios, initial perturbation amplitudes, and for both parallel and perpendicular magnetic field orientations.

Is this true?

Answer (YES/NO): YES